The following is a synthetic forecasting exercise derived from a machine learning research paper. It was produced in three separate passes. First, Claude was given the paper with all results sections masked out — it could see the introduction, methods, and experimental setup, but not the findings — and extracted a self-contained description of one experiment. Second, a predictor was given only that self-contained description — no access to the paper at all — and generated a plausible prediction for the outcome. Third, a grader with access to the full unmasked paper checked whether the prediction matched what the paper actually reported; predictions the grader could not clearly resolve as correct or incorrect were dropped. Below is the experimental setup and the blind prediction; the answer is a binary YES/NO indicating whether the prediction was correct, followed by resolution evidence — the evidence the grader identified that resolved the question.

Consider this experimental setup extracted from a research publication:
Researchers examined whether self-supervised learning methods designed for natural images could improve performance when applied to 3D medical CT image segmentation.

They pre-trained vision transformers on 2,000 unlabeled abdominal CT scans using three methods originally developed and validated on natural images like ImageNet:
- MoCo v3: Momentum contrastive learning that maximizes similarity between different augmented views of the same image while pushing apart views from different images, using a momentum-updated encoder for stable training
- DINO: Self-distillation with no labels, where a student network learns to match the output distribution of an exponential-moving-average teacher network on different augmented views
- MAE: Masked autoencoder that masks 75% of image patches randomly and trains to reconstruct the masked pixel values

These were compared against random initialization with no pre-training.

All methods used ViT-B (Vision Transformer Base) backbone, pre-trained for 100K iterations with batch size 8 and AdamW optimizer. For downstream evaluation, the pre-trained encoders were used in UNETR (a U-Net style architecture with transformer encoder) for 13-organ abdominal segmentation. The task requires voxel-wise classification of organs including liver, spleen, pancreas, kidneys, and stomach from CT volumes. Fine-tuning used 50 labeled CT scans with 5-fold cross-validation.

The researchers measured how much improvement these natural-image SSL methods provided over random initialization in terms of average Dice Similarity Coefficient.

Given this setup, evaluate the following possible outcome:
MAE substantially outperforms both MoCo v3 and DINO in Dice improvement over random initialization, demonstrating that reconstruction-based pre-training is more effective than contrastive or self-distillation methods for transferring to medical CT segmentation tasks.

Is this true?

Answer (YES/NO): NO